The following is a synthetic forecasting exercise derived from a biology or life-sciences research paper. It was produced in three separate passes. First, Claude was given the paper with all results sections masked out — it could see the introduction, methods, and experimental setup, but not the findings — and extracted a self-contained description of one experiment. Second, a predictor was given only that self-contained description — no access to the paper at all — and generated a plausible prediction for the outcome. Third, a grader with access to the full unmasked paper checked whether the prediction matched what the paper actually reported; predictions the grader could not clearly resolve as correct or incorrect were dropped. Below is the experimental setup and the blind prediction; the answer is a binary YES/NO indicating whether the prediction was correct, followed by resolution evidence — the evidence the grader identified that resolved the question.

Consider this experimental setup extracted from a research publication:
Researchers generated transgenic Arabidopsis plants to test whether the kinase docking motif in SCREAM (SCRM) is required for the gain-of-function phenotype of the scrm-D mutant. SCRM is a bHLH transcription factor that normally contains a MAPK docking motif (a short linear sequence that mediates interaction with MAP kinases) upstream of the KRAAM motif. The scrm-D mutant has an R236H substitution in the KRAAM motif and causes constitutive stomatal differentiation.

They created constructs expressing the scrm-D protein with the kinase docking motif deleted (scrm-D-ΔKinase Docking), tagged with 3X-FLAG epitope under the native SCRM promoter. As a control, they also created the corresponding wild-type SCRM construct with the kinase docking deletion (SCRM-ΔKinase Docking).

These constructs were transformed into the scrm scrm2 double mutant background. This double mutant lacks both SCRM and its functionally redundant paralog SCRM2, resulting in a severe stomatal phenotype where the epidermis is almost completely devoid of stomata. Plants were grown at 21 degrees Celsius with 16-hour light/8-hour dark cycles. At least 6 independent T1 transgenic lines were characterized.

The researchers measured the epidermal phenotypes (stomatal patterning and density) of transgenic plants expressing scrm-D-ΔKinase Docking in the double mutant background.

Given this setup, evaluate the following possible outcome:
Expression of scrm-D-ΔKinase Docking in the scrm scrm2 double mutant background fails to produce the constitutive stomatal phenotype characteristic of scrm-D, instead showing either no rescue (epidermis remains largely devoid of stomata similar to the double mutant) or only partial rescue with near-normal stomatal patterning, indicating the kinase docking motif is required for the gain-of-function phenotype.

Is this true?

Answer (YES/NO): NO